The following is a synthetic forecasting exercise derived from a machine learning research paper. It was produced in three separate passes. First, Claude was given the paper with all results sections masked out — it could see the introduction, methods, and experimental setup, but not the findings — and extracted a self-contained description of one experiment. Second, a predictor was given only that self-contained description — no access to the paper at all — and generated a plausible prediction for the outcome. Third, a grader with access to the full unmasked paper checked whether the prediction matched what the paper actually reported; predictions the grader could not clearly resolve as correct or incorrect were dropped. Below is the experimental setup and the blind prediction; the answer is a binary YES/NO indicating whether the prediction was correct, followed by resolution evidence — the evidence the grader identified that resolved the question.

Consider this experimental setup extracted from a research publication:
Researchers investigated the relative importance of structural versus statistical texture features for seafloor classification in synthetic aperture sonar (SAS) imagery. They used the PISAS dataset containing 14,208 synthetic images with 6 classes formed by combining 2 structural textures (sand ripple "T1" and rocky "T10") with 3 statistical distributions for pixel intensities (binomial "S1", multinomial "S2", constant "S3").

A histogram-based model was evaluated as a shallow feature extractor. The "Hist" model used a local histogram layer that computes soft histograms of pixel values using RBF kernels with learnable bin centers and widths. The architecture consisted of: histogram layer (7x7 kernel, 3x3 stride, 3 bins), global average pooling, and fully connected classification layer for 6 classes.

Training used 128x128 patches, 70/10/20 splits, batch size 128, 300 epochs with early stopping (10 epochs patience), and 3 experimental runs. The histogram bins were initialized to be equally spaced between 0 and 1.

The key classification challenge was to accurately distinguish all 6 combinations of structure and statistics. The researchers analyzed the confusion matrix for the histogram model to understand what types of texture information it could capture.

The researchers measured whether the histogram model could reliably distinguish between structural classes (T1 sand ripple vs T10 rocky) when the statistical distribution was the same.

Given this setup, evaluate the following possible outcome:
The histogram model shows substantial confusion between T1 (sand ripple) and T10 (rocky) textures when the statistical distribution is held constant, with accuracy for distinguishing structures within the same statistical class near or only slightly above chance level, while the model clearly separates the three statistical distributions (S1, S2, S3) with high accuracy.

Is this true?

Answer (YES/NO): NO